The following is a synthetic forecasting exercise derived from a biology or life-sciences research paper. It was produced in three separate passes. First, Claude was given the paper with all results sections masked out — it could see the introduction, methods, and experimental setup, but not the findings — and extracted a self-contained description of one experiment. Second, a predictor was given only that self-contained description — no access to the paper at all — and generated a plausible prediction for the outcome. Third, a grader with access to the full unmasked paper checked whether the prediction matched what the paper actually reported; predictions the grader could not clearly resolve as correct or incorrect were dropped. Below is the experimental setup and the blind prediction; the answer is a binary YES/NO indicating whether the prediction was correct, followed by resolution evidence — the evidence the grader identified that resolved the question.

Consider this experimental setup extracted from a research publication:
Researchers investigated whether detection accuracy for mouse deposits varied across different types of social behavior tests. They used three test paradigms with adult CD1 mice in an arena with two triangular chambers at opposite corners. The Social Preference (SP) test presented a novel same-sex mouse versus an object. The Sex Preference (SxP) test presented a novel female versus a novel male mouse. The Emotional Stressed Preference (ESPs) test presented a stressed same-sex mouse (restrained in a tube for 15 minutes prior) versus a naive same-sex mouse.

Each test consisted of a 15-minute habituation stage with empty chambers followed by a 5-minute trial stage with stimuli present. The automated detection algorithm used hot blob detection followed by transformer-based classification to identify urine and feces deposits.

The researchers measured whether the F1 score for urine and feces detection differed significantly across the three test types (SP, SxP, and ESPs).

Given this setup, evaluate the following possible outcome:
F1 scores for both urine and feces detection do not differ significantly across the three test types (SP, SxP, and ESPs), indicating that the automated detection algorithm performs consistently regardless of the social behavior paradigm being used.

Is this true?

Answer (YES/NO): YES